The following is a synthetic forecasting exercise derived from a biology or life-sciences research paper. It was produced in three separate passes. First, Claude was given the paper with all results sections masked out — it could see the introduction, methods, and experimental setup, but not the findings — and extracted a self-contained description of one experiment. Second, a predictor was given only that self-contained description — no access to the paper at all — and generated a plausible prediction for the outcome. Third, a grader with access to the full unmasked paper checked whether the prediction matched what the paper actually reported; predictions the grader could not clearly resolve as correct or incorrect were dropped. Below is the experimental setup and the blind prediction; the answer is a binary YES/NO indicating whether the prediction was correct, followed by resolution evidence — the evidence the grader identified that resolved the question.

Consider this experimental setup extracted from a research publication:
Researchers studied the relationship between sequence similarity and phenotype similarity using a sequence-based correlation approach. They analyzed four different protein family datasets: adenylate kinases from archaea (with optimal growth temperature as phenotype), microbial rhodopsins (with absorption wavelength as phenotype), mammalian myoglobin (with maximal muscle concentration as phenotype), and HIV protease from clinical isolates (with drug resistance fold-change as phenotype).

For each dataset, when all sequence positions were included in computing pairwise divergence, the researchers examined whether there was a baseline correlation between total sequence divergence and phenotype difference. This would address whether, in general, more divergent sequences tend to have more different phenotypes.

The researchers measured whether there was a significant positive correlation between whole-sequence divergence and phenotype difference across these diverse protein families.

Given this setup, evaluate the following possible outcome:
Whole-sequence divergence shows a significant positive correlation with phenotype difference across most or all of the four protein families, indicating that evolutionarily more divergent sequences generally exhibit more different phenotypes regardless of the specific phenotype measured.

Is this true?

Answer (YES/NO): NO